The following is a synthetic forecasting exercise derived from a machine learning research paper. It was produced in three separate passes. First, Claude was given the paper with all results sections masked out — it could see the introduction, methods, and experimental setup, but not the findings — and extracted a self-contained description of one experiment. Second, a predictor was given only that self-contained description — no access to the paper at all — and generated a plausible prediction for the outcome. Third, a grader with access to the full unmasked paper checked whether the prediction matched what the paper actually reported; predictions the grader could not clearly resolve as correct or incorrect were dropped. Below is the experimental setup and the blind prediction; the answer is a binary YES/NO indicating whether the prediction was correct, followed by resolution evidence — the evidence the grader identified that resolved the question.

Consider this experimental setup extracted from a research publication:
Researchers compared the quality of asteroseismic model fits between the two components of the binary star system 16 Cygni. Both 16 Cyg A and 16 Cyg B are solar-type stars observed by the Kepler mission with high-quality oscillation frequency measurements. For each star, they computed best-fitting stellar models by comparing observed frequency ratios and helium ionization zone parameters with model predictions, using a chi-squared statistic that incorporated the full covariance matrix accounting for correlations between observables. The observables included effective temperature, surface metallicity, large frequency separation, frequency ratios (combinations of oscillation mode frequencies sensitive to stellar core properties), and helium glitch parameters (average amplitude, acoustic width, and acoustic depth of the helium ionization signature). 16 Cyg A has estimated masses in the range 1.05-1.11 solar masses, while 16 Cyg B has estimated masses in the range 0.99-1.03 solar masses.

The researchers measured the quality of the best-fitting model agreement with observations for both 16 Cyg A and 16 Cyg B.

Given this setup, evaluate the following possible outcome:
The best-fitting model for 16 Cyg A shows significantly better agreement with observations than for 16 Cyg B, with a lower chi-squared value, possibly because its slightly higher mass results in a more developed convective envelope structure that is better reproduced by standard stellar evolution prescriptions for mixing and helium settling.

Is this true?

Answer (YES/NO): NO